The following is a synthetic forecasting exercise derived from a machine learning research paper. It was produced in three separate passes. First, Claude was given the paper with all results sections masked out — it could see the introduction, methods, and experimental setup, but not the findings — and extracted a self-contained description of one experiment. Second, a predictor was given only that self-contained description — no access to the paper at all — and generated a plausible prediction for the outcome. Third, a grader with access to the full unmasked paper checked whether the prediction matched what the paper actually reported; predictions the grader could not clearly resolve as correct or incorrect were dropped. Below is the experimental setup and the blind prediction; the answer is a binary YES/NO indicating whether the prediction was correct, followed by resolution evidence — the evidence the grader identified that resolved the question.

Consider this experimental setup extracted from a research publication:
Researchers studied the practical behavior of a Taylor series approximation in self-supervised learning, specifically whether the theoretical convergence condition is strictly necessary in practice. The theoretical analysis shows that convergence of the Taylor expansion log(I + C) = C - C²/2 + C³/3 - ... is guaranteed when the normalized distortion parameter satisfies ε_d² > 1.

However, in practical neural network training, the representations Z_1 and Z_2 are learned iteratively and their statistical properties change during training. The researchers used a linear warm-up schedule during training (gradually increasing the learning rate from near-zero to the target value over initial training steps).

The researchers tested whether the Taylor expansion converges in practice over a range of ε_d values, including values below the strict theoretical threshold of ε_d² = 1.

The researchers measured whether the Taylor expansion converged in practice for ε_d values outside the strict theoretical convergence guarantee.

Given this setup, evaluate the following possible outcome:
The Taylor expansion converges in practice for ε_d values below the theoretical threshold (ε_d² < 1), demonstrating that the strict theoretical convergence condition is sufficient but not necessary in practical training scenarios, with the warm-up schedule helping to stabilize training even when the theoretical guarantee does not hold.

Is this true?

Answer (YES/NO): YES